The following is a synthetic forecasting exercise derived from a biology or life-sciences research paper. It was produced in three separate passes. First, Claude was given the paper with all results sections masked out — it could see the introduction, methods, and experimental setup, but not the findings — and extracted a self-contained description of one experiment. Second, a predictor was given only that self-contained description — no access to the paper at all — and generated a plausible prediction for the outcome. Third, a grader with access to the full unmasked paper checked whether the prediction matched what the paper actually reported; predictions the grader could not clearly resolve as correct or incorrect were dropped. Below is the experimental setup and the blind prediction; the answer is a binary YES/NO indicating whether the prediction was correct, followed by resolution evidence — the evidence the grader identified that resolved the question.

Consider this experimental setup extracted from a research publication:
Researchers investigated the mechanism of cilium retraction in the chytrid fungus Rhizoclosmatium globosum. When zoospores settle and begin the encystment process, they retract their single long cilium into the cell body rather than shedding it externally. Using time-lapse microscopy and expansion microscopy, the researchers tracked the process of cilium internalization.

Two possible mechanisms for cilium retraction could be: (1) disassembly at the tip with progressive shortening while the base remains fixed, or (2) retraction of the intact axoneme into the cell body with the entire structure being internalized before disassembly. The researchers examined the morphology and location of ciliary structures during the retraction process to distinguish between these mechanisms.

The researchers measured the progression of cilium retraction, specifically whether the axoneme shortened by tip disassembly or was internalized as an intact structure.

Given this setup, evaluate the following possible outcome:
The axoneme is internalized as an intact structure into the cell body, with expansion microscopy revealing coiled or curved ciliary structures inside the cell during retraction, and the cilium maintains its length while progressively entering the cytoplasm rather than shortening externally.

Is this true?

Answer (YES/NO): YES